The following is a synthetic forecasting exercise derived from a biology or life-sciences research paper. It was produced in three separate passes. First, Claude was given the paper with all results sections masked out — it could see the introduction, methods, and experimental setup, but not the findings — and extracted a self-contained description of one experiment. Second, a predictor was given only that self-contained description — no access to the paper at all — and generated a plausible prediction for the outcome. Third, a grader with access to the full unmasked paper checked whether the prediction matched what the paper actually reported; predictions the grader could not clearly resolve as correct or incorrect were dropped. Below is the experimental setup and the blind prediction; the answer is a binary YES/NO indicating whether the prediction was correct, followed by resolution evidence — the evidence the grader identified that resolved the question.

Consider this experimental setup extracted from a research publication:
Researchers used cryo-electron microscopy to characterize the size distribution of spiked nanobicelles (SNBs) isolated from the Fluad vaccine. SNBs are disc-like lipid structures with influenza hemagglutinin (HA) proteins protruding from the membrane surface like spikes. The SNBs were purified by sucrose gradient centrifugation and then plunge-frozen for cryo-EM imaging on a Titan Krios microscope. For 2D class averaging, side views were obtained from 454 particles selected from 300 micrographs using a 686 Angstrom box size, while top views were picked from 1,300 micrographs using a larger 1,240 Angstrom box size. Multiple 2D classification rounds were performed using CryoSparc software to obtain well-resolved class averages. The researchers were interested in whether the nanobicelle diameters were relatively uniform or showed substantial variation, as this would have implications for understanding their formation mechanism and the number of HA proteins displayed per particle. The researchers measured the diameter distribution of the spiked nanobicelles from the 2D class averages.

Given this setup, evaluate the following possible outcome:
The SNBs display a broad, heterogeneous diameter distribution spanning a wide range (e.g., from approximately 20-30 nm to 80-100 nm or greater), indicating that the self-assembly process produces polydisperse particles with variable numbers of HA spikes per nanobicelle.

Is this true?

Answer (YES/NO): YES